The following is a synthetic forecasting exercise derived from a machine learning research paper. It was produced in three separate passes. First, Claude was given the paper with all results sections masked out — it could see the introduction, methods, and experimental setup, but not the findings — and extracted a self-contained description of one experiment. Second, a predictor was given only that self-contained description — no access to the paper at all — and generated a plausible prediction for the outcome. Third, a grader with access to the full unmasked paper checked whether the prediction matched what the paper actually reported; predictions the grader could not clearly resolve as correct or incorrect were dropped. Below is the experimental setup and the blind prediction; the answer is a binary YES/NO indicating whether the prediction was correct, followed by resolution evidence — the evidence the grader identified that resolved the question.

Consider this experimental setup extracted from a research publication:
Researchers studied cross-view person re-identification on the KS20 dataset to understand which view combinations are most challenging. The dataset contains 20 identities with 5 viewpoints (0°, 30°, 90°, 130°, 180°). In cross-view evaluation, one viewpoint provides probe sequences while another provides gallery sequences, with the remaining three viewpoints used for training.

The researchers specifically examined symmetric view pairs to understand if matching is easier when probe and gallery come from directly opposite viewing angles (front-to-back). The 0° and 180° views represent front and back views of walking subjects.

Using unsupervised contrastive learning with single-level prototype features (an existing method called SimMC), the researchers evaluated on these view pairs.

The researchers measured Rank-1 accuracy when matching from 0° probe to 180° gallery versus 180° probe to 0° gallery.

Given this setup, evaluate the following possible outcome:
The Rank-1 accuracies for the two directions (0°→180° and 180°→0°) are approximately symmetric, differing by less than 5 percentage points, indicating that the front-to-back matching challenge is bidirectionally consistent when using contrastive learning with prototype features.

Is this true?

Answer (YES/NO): YES